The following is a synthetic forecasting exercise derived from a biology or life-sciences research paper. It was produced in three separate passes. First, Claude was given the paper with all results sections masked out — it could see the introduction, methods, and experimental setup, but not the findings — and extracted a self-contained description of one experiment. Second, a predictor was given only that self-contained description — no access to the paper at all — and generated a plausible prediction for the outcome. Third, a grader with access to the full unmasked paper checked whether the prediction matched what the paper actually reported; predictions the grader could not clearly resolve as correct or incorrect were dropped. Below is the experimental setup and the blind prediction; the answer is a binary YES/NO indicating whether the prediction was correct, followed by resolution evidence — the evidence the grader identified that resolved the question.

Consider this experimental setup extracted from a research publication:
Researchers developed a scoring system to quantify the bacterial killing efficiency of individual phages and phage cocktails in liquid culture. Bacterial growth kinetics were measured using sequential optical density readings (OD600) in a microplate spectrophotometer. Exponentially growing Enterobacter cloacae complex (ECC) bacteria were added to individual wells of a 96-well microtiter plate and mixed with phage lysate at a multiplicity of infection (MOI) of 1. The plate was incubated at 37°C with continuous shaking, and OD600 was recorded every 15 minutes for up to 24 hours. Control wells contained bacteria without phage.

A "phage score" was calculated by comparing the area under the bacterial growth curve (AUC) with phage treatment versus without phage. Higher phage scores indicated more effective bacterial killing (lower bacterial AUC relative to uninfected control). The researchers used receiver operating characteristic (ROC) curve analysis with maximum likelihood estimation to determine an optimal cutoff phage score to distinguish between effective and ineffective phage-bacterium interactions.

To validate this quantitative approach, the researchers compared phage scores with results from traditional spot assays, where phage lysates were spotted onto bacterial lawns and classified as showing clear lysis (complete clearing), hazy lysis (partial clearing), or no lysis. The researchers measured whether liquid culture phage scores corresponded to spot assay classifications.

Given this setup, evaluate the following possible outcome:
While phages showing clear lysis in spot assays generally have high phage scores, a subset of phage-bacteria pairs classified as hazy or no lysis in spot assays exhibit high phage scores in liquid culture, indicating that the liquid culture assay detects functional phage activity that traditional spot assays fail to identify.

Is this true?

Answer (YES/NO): YES